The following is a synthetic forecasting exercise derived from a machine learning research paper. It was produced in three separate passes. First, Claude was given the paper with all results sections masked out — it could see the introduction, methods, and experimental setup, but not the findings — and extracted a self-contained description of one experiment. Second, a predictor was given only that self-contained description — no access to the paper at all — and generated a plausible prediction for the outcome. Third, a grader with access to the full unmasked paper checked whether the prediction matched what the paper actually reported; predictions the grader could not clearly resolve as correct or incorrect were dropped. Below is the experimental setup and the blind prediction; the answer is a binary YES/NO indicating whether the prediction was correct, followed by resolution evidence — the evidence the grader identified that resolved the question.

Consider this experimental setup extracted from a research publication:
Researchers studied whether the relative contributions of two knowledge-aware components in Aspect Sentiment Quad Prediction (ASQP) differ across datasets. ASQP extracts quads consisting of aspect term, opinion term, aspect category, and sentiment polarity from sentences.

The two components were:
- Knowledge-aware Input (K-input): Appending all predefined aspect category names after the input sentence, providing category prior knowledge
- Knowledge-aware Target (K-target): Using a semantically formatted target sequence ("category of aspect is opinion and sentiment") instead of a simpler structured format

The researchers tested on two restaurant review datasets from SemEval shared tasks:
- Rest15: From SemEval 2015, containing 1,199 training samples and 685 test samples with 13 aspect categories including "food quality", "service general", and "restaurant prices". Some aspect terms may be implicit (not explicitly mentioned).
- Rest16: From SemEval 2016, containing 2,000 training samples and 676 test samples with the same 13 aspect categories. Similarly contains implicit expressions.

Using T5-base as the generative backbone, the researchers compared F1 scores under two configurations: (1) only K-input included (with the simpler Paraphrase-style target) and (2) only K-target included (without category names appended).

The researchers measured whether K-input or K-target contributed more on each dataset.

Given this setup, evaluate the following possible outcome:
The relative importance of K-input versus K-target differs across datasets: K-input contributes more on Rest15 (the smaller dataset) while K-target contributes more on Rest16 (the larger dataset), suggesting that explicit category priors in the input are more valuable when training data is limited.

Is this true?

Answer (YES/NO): NO